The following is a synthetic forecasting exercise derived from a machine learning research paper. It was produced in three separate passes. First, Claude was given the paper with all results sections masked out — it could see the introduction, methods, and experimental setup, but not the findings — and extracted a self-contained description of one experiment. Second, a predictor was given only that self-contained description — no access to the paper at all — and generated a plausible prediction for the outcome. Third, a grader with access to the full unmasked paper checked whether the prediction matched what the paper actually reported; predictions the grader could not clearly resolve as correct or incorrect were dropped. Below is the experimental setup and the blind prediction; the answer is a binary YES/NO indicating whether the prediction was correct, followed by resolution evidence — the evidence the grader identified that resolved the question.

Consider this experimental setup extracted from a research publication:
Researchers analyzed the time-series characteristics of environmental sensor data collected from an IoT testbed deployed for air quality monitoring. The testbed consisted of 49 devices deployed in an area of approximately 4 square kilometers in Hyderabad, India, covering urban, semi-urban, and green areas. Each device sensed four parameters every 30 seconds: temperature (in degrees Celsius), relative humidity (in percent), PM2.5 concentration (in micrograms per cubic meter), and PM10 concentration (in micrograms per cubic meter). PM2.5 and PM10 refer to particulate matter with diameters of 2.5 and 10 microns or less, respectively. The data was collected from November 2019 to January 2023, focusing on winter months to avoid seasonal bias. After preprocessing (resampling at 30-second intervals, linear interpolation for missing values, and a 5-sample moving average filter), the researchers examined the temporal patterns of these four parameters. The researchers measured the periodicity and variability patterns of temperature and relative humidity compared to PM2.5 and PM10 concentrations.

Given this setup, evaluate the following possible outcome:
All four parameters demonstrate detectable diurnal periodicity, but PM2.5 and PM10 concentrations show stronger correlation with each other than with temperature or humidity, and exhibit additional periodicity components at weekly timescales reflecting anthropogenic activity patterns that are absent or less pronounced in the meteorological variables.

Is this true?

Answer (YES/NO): NO